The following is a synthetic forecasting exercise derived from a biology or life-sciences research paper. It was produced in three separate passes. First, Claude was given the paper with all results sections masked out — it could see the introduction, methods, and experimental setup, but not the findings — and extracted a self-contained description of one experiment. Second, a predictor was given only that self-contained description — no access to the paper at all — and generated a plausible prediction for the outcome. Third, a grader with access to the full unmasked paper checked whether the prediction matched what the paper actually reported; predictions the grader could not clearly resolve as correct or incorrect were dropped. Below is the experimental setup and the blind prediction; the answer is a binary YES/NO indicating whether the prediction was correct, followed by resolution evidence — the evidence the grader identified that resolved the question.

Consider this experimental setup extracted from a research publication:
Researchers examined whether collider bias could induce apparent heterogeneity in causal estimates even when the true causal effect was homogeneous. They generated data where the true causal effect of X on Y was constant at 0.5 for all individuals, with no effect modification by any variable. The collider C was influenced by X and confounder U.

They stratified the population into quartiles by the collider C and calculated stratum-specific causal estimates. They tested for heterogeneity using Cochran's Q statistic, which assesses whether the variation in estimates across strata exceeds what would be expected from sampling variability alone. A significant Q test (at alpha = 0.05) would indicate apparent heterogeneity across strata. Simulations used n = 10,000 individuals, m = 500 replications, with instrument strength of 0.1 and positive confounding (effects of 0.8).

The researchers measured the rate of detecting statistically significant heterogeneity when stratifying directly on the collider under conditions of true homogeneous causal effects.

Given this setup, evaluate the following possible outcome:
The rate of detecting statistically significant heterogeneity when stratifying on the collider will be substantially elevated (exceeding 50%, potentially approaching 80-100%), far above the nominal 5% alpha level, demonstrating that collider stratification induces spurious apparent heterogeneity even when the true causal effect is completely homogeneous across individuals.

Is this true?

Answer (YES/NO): NO